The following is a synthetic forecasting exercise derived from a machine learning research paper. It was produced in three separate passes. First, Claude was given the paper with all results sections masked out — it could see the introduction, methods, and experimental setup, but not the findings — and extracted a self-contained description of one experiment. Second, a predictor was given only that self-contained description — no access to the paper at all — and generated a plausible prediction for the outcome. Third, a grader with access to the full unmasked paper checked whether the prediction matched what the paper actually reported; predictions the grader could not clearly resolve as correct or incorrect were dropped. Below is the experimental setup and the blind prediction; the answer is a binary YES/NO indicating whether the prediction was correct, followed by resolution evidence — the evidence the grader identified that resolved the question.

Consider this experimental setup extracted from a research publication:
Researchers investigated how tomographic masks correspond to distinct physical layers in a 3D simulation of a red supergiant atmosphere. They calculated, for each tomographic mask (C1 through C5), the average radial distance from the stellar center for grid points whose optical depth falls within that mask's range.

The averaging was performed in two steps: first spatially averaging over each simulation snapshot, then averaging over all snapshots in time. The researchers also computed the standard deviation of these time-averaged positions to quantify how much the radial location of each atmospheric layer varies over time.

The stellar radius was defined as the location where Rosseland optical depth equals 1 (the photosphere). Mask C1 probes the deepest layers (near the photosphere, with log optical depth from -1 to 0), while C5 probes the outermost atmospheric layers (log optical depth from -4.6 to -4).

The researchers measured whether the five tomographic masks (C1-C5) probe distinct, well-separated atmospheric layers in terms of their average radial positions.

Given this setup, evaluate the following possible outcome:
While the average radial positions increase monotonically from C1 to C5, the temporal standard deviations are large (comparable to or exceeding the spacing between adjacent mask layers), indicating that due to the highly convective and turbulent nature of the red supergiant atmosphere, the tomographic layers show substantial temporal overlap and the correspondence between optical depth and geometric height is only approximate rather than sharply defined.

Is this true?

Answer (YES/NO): NO